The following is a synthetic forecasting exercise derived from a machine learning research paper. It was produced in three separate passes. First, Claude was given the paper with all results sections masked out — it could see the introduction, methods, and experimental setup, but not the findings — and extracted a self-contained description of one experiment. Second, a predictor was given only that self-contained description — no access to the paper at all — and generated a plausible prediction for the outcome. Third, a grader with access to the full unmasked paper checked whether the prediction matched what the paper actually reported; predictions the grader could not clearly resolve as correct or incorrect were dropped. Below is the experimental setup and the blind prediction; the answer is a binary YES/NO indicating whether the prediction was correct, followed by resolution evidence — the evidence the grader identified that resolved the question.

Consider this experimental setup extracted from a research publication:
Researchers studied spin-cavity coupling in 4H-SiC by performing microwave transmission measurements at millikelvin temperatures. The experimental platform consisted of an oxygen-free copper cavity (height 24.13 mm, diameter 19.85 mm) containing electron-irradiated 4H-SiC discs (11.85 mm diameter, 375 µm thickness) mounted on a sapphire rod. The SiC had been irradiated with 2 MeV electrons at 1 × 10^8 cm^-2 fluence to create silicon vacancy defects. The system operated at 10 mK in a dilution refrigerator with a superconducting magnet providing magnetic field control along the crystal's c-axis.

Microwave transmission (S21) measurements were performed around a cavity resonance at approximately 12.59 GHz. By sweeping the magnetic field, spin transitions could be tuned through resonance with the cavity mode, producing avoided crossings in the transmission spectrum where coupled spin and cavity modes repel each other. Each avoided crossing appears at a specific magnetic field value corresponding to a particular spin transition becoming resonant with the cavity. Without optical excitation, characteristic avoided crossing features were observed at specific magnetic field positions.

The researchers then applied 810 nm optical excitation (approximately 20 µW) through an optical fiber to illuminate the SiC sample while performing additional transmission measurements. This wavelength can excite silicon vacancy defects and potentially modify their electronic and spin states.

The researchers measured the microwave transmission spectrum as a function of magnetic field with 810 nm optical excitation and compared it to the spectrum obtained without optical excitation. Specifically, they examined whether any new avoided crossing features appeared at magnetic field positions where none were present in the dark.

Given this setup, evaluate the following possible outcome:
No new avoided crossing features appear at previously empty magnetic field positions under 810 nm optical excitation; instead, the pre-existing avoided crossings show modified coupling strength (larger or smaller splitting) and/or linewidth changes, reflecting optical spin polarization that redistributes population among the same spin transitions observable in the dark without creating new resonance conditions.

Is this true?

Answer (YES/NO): NO